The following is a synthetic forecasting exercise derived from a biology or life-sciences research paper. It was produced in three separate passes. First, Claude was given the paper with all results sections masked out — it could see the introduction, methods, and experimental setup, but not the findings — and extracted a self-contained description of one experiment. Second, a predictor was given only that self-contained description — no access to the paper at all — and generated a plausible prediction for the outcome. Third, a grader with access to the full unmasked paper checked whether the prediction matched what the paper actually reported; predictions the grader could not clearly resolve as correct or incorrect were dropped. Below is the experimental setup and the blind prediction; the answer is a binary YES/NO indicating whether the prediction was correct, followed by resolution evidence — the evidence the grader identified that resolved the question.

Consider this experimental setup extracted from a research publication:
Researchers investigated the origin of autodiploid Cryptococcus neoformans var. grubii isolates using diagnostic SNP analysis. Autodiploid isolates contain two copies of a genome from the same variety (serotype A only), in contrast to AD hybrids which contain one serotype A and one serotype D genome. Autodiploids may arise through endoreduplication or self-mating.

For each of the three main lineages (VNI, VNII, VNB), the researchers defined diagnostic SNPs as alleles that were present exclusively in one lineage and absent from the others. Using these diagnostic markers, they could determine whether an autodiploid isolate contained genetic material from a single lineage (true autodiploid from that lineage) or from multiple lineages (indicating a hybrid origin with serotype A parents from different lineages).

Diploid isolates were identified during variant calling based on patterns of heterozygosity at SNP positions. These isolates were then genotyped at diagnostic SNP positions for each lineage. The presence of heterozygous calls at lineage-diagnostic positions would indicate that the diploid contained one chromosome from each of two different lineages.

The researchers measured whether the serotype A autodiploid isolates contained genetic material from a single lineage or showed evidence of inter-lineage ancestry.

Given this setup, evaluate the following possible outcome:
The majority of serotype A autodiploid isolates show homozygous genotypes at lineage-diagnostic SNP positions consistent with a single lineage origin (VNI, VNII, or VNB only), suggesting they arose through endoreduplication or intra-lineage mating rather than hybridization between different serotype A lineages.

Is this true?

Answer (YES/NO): YES